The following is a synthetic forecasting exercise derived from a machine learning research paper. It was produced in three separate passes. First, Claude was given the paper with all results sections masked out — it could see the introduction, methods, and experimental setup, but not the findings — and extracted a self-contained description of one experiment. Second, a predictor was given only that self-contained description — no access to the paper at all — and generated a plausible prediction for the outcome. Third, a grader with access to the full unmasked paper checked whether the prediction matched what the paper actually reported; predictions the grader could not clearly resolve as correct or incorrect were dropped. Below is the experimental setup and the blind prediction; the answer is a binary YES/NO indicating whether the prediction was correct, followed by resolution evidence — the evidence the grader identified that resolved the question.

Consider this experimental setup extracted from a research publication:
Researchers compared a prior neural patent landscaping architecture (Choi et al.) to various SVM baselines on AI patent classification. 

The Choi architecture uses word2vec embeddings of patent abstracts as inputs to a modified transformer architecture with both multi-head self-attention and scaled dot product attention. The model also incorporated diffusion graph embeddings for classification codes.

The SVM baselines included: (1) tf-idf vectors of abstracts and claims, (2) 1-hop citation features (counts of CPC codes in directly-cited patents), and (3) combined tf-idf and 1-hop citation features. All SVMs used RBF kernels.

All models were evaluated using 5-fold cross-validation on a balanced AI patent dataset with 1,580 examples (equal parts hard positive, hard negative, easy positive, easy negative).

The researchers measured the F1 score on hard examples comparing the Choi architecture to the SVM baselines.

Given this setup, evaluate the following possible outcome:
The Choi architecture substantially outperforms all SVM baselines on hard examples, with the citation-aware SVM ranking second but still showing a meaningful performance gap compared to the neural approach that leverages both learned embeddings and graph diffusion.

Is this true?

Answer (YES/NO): NO